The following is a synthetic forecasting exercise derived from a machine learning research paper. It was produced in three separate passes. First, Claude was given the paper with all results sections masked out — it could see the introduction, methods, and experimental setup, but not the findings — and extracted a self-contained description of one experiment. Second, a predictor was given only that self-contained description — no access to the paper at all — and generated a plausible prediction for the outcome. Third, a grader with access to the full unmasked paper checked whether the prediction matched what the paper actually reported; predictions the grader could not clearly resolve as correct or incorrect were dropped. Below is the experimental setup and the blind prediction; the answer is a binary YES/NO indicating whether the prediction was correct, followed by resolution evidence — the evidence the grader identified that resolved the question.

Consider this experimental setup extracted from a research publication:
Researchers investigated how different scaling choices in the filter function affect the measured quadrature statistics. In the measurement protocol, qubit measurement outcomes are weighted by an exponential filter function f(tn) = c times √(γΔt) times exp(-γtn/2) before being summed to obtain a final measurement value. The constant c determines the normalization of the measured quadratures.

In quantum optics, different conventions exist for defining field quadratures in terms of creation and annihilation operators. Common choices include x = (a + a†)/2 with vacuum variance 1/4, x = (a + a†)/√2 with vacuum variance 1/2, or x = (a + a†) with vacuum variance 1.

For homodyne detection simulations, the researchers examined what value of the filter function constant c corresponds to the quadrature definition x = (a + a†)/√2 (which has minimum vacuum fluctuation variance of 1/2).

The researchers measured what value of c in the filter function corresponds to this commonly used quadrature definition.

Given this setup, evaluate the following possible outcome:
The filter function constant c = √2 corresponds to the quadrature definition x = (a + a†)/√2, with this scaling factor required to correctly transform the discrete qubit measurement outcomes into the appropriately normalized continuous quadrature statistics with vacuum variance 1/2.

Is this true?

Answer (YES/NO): NO